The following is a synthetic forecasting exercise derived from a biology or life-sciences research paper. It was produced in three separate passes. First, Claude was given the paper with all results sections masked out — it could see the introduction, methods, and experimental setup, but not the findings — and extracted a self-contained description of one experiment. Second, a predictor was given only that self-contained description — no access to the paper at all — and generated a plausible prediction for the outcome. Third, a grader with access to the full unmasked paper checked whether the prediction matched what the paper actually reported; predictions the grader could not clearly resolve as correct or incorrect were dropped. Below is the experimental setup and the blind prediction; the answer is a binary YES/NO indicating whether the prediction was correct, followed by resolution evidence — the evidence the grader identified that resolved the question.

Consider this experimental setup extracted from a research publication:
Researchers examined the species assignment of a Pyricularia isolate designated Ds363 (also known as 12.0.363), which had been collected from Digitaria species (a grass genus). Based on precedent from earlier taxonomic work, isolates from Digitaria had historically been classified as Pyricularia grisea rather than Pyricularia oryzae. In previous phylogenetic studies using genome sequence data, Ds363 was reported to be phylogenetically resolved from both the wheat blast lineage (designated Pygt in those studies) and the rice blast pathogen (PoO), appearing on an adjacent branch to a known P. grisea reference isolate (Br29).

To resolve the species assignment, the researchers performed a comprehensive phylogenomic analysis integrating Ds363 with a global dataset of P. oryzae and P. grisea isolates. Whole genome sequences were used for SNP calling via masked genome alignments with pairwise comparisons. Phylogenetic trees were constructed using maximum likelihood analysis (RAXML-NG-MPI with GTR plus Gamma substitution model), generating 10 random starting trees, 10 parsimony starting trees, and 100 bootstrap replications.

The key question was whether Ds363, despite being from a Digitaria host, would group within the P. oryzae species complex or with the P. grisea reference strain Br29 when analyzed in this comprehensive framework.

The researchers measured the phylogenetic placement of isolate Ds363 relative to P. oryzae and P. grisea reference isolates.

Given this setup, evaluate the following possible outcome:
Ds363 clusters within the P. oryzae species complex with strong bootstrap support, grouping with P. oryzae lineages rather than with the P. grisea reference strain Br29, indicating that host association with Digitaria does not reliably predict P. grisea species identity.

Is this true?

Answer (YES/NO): YES